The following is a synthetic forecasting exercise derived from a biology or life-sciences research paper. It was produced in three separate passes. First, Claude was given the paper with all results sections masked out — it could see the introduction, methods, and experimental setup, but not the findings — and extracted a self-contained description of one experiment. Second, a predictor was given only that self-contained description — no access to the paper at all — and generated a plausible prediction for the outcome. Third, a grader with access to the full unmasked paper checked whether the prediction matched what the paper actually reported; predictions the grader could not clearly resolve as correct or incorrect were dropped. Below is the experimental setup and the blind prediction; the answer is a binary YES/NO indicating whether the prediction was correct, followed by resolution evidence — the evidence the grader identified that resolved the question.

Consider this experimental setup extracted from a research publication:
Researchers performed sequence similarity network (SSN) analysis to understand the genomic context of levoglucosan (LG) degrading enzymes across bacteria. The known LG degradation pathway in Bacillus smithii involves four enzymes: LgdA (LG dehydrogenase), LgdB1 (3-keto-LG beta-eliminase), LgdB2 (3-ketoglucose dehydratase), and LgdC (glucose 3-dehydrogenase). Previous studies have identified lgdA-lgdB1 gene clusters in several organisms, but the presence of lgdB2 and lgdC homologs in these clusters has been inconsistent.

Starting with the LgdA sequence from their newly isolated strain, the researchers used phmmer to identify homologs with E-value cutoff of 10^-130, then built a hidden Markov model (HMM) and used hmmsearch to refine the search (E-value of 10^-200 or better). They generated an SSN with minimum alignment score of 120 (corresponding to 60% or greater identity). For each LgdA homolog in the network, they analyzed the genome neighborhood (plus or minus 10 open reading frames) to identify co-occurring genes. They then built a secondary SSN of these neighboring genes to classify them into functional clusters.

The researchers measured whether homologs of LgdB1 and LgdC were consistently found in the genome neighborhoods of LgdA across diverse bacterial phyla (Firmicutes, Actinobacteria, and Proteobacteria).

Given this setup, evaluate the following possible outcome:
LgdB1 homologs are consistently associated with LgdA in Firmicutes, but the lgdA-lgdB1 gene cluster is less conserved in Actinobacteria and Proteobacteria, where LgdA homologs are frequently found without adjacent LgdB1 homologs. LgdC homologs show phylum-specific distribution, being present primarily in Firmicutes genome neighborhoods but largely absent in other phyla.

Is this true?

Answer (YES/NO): NO